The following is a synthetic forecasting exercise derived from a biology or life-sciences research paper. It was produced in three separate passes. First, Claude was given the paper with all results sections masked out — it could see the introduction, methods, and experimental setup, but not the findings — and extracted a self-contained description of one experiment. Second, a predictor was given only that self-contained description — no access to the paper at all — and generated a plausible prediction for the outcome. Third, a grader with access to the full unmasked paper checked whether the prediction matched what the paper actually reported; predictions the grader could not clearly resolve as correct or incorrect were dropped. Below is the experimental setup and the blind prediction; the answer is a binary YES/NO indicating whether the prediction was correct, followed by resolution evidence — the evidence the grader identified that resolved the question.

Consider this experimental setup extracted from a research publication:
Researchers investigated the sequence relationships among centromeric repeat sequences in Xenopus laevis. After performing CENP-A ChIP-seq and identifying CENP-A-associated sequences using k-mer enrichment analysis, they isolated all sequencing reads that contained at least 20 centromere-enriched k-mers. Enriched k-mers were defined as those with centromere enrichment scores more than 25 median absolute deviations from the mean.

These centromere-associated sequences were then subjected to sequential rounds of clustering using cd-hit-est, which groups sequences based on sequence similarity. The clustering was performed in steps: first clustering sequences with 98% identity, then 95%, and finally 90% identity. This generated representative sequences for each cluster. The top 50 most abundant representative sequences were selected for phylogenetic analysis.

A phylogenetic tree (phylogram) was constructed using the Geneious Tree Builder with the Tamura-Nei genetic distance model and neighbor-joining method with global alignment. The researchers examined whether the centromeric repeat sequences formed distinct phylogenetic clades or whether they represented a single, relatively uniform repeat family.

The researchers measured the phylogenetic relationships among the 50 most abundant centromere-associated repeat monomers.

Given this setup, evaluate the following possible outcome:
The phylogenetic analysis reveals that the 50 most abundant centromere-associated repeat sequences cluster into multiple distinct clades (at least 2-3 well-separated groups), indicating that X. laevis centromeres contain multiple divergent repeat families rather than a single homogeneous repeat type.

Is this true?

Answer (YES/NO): NO